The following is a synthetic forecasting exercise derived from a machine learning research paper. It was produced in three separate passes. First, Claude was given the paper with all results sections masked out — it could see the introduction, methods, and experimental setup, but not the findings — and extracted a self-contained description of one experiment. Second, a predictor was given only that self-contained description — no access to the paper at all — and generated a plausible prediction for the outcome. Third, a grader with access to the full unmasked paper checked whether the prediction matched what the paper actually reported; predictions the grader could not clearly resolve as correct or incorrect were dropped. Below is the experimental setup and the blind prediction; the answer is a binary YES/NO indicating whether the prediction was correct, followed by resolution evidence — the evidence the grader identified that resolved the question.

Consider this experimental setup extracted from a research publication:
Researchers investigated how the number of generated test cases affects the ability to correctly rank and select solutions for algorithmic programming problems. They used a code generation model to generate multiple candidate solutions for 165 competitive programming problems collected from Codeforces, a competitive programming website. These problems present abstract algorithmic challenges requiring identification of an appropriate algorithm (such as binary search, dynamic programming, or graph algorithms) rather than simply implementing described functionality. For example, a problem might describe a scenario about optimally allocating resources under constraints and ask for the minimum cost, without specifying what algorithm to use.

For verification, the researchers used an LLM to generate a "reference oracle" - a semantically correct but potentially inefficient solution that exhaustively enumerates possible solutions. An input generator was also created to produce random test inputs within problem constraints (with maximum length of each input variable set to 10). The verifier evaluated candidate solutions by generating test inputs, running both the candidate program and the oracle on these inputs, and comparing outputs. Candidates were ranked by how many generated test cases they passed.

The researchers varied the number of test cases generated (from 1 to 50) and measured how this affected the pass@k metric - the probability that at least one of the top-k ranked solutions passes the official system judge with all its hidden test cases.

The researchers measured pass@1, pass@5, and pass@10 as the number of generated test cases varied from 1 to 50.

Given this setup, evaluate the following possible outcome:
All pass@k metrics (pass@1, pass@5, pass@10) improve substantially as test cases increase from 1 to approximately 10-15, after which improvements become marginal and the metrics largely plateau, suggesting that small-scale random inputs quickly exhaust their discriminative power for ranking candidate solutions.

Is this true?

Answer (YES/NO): NO